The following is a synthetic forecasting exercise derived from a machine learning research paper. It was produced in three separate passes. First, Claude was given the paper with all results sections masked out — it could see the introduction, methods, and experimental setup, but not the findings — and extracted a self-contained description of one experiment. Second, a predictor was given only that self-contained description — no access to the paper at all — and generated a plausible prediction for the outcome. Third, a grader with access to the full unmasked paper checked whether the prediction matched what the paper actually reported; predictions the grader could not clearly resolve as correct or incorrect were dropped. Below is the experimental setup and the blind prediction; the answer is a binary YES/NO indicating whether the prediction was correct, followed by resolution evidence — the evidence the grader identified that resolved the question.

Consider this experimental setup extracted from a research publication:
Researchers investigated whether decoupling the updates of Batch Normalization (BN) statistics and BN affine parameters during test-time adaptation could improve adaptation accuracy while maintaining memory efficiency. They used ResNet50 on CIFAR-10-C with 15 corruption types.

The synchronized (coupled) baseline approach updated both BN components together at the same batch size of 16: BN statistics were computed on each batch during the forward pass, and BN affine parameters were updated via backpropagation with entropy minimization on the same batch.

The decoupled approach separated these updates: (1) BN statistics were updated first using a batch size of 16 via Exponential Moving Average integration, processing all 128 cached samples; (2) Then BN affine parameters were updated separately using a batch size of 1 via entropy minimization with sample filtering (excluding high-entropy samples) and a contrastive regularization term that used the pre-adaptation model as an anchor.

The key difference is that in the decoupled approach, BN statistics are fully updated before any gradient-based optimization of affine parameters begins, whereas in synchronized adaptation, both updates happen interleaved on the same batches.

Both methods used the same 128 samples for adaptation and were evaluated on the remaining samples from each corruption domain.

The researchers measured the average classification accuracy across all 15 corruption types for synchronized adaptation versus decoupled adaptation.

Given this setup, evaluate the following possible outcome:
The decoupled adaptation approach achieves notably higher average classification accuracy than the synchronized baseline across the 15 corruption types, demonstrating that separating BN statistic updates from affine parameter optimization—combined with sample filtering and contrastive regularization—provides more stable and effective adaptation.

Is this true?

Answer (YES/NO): YES